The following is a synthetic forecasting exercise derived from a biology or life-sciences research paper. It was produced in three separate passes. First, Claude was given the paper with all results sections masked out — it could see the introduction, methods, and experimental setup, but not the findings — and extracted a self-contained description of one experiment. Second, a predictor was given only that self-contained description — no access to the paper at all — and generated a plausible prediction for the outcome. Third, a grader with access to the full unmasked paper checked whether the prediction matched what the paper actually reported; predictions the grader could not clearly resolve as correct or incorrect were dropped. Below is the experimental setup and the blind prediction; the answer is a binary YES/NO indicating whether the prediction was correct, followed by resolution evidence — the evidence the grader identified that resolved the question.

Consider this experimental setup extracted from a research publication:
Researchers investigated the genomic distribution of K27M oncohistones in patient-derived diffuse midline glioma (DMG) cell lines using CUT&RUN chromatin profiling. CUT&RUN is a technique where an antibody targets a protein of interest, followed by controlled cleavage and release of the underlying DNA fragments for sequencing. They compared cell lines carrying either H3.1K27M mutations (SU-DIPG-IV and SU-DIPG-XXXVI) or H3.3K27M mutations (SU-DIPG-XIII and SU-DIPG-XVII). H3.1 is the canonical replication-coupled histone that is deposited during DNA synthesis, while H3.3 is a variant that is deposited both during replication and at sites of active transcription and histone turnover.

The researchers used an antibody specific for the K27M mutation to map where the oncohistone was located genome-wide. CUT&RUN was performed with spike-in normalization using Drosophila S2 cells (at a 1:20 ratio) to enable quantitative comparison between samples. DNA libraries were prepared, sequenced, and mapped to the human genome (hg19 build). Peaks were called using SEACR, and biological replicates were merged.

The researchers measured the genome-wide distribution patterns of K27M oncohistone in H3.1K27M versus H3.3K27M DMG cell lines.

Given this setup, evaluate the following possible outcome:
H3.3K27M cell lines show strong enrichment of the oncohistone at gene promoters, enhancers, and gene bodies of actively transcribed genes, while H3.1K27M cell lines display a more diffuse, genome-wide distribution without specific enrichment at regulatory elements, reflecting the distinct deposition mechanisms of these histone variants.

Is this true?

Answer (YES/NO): YES